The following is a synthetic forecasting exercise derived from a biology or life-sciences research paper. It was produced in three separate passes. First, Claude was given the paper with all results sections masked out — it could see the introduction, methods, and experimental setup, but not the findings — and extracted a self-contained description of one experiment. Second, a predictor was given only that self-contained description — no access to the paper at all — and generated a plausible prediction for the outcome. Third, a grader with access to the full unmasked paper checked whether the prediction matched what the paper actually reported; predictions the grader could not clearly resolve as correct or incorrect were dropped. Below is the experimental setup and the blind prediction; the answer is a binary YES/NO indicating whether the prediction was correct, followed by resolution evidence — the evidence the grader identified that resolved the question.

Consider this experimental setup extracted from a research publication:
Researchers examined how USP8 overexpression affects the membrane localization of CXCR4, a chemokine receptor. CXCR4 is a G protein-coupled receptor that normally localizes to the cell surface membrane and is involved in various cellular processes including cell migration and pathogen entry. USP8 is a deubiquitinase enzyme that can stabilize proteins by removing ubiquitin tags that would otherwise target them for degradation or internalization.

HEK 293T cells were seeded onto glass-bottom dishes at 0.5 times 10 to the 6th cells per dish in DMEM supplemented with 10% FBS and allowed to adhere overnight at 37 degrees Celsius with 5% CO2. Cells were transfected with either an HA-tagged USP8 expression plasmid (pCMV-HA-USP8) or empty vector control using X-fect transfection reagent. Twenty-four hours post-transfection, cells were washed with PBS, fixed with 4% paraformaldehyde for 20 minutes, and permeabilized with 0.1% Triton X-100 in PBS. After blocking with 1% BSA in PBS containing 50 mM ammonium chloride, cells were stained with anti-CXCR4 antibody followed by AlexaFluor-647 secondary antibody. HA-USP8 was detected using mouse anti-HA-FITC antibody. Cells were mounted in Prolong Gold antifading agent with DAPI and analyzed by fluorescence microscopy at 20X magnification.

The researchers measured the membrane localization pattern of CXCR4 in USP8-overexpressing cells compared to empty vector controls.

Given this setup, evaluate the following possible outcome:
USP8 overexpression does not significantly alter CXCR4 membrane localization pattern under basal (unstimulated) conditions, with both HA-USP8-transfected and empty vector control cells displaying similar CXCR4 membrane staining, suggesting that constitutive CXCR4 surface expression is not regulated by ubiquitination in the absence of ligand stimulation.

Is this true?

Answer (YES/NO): NO